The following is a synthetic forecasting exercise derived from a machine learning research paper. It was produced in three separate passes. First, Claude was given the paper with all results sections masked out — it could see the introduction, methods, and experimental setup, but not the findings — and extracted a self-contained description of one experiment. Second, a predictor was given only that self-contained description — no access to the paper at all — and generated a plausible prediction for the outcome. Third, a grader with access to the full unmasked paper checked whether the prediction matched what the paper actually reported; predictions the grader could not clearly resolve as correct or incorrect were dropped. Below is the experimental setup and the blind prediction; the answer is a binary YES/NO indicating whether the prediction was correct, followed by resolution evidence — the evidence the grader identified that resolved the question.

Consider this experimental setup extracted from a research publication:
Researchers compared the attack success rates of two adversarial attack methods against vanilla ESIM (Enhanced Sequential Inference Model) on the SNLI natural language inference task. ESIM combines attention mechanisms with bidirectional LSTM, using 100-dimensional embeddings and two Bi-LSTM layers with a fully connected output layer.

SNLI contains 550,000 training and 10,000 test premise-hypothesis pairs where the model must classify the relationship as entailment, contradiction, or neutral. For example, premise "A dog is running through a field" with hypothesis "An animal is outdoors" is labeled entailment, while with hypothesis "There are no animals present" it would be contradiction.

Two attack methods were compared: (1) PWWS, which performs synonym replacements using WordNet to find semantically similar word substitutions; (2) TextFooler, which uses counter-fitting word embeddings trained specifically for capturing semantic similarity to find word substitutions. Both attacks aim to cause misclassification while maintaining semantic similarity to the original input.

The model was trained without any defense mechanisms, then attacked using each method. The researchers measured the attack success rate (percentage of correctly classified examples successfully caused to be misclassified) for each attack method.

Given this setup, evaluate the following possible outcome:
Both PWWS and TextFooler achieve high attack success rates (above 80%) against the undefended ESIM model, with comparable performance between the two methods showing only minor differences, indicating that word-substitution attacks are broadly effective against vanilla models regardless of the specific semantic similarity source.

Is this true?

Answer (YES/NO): NO